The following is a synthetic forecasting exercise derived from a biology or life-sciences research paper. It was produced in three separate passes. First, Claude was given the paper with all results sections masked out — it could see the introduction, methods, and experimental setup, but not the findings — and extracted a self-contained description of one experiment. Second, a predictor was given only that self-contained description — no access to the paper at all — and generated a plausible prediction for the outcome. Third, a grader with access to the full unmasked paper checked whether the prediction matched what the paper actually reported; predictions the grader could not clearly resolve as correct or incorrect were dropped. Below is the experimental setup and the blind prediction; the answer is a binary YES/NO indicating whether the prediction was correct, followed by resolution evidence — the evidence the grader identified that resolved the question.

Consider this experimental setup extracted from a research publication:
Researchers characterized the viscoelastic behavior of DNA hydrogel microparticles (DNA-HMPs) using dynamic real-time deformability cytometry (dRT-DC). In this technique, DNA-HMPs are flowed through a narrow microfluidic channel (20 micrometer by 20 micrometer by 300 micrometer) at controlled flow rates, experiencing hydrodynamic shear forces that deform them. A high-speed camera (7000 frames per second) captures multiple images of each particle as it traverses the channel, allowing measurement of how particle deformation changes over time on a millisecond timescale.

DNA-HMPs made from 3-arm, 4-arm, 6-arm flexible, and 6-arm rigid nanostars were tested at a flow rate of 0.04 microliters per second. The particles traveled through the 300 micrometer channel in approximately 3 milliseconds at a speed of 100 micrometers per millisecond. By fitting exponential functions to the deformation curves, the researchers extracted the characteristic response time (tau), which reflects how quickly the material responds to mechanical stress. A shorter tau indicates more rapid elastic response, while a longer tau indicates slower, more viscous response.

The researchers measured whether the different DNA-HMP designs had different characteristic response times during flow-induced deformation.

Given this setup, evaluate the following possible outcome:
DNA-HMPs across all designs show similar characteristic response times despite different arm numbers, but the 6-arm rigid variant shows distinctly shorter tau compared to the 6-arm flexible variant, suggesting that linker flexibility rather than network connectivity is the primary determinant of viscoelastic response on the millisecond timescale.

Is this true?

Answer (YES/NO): NO